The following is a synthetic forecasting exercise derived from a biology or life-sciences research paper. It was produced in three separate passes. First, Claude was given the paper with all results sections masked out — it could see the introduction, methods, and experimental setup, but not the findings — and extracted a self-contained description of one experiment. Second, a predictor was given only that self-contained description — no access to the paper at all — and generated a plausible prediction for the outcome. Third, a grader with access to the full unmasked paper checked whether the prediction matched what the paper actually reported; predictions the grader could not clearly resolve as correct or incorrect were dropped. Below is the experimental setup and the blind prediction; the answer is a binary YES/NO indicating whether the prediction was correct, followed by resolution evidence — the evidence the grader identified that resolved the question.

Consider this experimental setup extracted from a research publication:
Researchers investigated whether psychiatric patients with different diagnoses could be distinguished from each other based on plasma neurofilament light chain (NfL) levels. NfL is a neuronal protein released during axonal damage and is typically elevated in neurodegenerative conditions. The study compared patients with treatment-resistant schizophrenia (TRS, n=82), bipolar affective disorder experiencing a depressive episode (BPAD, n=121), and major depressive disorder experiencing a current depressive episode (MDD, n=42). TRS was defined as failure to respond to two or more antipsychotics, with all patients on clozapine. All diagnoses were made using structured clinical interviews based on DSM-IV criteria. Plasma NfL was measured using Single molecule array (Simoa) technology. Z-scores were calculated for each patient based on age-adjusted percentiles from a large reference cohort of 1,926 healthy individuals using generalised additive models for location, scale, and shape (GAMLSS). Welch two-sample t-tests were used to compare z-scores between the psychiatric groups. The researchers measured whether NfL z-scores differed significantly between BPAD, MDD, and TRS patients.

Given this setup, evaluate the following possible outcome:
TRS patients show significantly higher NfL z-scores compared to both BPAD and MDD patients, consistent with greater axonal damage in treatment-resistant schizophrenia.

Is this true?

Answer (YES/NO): NO